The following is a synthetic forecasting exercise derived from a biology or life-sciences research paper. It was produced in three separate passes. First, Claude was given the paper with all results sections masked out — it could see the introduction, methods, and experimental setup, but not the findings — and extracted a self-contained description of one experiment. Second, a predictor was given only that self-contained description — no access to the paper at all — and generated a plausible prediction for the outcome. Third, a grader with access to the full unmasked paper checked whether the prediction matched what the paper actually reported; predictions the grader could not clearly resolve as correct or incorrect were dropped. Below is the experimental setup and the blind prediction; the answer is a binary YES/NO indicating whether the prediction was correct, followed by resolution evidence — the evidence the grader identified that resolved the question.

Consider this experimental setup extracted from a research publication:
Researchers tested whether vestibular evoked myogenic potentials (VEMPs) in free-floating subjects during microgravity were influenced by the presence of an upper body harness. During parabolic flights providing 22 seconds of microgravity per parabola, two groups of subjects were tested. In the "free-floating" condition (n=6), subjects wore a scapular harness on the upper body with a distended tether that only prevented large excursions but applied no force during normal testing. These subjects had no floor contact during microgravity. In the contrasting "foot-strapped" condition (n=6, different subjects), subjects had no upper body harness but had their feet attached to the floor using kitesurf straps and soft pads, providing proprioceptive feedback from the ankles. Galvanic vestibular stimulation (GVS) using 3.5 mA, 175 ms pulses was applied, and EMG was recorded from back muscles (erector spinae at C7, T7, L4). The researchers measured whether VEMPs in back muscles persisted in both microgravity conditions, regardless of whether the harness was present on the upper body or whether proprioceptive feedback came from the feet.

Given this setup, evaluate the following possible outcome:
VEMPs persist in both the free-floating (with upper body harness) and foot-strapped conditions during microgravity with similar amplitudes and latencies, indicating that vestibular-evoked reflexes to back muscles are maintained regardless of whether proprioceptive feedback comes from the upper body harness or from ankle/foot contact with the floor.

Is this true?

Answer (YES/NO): YES